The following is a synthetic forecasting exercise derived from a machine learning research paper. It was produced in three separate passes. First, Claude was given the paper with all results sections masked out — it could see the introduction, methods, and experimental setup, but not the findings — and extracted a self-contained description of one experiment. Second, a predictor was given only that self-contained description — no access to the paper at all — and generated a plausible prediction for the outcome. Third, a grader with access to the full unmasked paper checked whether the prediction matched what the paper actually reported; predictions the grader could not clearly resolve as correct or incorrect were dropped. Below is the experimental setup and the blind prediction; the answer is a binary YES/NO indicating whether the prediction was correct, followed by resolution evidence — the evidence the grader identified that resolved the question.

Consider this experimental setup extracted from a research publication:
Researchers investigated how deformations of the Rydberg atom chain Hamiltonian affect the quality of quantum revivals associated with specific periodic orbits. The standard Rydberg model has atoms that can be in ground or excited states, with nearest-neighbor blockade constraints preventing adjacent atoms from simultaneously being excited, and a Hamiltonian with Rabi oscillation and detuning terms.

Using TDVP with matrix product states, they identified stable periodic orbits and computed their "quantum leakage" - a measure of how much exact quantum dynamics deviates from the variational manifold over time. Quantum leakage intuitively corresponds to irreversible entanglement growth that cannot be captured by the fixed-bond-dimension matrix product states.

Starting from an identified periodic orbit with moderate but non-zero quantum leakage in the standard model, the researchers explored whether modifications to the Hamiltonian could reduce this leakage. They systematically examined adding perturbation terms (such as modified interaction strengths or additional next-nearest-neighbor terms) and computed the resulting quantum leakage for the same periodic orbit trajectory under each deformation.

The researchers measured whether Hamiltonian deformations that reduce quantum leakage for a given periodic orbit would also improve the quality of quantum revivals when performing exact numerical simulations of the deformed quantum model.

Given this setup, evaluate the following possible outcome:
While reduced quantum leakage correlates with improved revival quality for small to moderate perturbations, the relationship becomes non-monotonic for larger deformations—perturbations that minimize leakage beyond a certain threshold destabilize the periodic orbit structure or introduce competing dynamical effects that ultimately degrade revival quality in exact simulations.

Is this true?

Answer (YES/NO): NO